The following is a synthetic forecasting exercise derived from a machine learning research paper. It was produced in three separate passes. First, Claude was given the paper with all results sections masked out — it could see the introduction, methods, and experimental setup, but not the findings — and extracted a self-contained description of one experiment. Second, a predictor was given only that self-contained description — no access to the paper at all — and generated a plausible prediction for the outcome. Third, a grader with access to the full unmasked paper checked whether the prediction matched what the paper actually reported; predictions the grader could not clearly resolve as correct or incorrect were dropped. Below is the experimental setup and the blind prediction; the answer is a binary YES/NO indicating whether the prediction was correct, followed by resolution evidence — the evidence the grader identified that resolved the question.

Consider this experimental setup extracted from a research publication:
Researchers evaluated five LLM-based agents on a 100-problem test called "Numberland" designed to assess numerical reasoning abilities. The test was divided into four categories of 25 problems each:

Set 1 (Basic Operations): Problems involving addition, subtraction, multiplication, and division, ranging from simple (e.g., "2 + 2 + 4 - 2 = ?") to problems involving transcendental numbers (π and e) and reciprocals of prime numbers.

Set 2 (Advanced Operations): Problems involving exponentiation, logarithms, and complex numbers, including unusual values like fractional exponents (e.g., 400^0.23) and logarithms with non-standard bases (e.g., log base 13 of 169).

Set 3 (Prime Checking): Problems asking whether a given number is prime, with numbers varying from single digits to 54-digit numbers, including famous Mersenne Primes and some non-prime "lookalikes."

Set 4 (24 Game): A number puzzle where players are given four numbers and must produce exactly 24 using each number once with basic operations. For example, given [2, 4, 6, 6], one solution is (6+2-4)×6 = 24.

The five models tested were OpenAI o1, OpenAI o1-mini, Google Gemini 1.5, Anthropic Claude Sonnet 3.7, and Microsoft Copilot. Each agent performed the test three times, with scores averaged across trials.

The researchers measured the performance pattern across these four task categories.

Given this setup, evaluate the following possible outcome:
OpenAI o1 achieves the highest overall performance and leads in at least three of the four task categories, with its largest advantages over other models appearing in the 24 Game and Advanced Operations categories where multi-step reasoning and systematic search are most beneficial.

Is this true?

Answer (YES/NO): YES